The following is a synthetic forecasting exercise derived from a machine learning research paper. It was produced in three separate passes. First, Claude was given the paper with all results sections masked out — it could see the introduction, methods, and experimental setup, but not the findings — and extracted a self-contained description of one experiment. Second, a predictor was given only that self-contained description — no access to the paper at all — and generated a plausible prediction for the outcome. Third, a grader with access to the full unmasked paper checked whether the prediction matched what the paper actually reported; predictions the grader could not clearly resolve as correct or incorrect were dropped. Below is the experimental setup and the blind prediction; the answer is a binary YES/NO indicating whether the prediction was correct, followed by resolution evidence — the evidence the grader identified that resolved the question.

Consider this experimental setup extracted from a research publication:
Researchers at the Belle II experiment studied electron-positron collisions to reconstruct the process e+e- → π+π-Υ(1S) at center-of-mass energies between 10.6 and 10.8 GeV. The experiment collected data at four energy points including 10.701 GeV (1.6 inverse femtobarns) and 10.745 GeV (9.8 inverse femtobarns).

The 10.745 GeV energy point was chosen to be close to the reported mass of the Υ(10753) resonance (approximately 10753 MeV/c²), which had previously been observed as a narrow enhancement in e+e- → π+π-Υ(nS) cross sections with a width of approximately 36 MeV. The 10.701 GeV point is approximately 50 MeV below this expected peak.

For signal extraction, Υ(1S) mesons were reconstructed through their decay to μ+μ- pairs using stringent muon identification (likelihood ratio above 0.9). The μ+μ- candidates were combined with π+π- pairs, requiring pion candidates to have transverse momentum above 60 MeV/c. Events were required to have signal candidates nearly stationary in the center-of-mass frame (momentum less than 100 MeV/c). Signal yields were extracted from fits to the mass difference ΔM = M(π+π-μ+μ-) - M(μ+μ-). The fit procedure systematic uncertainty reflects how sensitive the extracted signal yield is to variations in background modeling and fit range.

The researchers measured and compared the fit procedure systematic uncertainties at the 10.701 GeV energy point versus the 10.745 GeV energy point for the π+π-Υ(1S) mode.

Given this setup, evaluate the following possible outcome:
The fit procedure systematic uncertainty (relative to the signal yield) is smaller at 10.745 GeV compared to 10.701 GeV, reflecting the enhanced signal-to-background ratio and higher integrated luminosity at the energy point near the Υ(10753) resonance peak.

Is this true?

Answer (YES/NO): YES